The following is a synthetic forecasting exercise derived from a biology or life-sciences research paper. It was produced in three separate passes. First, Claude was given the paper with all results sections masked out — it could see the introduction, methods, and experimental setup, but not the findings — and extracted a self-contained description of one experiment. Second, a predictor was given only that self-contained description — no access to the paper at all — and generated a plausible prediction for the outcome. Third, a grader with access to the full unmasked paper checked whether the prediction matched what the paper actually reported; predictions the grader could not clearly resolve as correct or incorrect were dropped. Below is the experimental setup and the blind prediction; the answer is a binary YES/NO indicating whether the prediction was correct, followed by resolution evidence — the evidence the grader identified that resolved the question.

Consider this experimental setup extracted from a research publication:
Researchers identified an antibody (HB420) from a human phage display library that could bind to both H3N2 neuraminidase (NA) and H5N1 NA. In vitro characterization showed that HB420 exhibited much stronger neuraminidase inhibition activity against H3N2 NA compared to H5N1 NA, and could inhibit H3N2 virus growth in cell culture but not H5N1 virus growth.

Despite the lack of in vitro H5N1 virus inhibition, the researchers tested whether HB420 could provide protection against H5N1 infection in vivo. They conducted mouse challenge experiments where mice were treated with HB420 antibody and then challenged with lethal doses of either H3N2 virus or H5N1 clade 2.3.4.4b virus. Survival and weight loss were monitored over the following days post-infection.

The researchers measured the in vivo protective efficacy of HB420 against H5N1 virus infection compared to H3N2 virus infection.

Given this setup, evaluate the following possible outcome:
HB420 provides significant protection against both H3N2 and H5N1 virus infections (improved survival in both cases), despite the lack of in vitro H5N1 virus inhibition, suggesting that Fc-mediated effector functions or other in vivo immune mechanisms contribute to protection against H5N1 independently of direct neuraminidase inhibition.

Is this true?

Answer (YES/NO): YES